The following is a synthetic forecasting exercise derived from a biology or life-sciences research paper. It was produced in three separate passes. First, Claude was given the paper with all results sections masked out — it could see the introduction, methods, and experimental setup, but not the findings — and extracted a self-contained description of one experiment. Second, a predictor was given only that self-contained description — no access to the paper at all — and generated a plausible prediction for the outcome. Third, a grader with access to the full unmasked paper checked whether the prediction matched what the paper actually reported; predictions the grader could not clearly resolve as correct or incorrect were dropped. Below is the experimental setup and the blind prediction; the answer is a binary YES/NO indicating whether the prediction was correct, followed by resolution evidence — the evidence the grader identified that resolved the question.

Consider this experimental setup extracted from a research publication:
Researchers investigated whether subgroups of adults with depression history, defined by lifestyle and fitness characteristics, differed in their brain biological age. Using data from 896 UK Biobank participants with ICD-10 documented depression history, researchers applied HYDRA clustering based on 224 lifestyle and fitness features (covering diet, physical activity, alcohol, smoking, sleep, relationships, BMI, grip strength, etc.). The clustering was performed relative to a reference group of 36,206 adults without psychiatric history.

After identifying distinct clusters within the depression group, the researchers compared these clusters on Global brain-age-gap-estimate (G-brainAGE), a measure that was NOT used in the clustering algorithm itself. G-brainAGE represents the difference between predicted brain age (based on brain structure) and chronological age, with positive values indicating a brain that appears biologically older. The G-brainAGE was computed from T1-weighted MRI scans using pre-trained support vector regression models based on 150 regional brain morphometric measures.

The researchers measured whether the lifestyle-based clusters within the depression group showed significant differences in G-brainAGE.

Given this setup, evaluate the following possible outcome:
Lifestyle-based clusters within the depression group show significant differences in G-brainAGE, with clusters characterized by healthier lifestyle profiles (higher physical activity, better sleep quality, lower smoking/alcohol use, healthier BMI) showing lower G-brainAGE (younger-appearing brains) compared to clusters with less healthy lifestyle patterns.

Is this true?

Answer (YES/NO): NO